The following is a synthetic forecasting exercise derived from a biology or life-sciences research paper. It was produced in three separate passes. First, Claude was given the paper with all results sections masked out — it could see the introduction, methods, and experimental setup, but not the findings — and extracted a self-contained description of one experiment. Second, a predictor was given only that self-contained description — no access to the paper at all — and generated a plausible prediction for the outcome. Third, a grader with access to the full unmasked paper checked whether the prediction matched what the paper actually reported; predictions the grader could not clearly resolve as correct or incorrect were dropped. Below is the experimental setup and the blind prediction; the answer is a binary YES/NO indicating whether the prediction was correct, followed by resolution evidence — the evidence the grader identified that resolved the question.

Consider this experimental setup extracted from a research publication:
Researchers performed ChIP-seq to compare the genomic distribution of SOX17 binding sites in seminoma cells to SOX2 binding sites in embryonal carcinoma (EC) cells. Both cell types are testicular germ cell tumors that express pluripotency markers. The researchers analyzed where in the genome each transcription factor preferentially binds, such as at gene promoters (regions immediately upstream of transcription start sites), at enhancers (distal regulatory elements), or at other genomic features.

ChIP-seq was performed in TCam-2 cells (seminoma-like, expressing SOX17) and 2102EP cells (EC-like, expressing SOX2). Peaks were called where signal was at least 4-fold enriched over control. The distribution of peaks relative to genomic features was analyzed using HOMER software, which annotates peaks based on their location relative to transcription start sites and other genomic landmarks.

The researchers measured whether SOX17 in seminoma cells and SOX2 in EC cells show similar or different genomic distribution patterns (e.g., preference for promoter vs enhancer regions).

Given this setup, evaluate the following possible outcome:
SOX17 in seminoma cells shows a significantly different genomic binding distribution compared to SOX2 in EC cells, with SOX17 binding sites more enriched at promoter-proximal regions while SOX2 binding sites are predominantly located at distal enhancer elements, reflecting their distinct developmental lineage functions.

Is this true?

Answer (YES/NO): NO